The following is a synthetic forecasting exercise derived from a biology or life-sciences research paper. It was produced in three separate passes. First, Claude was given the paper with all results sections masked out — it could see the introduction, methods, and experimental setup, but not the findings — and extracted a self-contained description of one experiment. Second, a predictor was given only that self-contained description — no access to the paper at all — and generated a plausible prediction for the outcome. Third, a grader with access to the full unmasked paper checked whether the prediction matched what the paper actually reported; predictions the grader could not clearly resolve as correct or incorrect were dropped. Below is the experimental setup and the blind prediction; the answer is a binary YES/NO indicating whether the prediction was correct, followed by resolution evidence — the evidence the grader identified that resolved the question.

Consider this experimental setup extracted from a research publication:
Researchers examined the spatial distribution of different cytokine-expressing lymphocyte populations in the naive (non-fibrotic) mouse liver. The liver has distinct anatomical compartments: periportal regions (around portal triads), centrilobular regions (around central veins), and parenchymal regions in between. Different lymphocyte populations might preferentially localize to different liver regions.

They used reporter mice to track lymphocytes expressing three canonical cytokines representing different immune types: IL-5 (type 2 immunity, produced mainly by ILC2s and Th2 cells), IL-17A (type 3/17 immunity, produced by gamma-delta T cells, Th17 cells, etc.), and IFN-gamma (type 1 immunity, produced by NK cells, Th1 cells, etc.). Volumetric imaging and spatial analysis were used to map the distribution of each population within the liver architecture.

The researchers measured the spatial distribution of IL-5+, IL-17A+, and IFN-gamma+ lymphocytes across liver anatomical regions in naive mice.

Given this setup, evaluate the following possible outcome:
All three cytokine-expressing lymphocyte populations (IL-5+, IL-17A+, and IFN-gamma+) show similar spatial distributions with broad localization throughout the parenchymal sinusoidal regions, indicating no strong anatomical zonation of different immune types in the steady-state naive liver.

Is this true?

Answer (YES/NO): NO